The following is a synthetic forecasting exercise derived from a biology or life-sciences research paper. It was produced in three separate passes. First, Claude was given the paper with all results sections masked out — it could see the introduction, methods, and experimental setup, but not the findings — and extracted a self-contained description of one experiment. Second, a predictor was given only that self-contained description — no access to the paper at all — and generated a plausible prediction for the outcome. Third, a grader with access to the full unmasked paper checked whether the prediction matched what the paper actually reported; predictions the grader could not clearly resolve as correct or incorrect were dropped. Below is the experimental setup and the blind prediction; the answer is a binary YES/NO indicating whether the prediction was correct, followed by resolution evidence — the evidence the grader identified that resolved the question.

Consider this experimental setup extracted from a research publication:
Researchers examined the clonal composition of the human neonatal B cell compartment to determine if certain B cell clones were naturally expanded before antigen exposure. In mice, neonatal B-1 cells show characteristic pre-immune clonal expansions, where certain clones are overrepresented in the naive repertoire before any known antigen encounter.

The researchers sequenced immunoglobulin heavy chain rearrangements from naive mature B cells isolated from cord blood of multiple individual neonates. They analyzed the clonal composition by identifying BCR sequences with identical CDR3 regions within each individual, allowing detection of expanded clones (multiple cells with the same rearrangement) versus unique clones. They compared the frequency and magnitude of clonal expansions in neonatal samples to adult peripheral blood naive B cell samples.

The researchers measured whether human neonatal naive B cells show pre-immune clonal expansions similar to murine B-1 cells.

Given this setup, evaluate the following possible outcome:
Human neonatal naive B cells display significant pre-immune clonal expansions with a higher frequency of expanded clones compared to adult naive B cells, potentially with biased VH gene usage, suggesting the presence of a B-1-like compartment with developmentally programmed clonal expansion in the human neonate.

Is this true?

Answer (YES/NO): NO